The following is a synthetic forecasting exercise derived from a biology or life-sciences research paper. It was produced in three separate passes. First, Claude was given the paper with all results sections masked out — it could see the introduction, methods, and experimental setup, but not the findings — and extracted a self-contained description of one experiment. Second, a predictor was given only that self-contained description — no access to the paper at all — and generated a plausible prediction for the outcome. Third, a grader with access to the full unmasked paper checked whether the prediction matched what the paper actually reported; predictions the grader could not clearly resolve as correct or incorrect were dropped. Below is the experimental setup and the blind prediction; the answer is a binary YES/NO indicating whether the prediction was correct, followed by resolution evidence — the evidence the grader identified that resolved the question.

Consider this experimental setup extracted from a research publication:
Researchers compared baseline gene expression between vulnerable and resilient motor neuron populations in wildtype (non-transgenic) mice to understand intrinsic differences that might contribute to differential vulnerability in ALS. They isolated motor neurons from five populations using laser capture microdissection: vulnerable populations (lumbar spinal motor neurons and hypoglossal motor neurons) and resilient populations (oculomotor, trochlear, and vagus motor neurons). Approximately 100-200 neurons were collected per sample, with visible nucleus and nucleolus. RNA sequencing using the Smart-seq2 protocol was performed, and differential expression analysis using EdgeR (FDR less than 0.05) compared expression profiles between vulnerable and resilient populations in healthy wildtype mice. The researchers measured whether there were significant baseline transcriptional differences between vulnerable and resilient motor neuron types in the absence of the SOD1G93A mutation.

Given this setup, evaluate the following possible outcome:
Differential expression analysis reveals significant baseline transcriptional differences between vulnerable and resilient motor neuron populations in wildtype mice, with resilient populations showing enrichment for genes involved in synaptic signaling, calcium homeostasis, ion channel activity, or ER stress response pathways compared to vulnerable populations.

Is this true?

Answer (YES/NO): YES